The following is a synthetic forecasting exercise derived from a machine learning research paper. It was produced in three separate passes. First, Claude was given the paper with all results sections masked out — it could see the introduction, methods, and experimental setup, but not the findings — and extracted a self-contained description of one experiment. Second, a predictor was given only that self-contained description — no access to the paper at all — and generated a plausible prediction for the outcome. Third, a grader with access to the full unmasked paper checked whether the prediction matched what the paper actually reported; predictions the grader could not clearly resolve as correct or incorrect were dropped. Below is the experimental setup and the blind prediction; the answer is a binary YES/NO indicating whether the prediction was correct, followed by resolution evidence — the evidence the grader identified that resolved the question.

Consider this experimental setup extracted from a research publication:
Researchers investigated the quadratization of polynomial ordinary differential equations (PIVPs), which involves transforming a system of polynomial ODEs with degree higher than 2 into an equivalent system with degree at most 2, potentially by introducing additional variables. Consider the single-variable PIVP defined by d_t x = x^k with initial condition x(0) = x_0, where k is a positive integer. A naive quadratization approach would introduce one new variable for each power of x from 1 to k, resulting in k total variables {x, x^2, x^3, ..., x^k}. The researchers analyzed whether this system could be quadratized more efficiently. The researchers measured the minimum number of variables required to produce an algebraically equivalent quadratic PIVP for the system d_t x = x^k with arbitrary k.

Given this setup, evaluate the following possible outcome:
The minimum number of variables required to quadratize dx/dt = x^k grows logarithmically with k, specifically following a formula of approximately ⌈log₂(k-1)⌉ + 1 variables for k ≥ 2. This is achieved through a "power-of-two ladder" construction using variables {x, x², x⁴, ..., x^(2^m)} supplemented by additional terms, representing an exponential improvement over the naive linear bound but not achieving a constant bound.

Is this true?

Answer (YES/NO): NO